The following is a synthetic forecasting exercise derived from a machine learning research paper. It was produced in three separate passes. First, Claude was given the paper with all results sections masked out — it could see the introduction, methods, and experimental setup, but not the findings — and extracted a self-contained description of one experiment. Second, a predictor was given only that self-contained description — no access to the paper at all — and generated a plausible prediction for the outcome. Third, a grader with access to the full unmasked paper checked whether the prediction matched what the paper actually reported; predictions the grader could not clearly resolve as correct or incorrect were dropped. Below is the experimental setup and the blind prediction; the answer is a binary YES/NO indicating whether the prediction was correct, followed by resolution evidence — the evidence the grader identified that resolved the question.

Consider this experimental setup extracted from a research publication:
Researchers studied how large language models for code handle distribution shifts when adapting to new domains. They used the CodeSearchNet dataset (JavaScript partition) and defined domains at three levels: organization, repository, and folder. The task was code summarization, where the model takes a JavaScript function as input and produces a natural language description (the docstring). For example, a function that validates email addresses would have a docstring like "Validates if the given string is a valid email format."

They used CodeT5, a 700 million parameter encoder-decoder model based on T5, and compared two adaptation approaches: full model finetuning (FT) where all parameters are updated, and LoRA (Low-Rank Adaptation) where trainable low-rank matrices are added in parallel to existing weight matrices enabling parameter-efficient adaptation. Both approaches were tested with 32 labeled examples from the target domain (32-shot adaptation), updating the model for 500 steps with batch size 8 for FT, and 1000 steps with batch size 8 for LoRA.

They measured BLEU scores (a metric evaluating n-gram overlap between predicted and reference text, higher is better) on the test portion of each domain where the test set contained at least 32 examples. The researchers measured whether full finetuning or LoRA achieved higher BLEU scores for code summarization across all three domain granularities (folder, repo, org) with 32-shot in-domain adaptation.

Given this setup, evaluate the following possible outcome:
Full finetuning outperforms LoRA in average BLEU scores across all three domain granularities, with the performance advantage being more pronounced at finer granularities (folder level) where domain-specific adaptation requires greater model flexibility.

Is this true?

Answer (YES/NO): NO